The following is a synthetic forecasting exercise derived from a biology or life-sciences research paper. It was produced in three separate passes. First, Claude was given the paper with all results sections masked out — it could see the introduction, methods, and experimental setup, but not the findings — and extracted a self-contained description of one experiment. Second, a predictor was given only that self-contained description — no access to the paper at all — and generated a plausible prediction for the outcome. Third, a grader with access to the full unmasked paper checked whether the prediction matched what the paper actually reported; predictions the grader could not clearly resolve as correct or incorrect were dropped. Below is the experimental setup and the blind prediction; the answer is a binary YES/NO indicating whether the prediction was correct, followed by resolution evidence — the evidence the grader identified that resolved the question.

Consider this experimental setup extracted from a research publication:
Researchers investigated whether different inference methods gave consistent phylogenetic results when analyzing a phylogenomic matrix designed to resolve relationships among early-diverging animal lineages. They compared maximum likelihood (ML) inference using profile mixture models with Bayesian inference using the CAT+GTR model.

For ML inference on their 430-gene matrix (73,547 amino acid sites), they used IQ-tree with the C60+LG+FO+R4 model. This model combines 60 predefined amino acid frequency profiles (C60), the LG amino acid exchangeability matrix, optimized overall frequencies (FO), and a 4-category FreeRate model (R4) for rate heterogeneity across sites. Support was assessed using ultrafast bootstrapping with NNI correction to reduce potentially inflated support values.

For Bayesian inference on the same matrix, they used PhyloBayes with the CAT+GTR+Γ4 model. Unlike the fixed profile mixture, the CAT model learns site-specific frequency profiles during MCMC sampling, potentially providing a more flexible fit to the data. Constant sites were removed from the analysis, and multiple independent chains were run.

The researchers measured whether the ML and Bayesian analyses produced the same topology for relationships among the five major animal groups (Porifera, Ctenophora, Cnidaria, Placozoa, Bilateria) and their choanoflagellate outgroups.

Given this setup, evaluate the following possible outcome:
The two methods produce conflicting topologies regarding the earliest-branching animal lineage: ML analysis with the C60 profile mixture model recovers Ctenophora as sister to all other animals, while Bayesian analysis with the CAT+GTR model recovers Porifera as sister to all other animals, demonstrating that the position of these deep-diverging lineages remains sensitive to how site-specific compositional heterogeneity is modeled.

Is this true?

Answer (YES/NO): NO